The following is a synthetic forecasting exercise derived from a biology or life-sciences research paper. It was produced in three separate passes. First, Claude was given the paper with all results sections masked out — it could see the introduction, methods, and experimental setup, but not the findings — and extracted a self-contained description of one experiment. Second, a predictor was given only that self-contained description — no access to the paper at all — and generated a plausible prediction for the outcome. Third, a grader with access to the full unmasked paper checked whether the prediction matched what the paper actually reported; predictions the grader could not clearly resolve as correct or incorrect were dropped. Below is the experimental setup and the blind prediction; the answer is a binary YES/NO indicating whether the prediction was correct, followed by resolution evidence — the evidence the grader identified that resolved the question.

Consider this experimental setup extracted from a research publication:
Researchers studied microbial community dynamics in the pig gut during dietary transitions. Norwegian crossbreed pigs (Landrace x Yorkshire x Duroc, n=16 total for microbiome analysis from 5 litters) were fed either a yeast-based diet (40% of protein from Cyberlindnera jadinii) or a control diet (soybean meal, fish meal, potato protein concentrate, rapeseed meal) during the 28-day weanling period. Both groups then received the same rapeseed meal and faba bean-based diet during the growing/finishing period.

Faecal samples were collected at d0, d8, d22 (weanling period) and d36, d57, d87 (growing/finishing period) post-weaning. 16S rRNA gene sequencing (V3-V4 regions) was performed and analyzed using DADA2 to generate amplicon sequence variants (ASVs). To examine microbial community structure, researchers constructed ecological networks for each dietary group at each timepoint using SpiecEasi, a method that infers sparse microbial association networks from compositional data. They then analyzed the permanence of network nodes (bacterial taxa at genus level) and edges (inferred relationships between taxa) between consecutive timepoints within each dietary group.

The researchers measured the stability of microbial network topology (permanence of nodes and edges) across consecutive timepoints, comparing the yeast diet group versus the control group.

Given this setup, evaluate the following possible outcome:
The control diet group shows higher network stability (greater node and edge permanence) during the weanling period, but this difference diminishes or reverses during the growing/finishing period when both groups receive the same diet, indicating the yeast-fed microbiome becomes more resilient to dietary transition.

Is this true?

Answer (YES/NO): NO